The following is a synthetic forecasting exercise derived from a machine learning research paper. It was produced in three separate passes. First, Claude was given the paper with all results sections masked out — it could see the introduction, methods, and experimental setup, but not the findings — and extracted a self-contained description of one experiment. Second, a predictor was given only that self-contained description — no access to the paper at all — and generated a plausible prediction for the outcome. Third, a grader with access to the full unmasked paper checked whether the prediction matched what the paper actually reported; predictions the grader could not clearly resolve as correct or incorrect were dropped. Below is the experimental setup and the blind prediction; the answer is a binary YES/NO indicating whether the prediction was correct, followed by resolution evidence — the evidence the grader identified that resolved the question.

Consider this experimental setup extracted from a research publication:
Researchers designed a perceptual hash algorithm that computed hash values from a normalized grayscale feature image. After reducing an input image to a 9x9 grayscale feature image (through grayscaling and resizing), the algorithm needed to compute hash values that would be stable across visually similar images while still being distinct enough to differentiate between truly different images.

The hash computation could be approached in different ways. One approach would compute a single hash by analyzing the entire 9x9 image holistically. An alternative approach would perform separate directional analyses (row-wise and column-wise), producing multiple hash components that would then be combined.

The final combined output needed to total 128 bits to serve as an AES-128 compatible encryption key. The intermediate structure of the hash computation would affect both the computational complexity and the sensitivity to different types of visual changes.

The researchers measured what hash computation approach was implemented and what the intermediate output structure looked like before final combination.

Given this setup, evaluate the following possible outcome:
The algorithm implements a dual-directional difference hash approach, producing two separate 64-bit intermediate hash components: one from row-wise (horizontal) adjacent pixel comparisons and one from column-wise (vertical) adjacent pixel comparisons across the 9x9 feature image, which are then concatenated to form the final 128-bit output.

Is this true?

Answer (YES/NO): YES